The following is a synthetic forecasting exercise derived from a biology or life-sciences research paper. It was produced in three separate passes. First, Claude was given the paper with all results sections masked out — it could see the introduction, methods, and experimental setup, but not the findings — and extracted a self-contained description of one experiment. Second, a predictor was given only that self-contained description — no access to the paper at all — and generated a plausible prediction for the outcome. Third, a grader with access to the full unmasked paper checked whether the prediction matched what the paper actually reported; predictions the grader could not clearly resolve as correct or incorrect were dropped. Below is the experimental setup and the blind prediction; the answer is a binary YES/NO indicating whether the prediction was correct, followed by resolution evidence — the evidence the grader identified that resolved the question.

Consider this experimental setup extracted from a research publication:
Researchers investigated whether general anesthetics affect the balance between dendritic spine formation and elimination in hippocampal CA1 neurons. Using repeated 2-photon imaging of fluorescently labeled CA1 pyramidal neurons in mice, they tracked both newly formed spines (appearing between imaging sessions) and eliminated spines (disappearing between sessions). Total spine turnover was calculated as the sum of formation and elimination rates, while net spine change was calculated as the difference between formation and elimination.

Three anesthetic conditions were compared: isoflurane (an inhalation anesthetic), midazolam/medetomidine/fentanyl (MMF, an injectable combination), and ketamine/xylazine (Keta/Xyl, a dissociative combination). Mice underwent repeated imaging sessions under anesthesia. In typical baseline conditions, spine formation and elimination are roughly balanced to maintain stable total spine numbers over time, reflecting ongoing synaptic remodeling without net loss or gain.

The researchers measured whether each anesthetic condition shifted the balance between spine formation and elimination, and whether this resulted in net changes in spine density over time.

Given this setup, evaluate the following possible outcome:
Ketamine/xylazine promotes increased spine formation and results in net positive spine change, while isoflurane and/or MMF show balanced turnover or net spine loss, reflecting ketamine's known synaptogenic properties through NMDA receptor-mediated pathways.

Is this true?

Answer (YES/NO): NO